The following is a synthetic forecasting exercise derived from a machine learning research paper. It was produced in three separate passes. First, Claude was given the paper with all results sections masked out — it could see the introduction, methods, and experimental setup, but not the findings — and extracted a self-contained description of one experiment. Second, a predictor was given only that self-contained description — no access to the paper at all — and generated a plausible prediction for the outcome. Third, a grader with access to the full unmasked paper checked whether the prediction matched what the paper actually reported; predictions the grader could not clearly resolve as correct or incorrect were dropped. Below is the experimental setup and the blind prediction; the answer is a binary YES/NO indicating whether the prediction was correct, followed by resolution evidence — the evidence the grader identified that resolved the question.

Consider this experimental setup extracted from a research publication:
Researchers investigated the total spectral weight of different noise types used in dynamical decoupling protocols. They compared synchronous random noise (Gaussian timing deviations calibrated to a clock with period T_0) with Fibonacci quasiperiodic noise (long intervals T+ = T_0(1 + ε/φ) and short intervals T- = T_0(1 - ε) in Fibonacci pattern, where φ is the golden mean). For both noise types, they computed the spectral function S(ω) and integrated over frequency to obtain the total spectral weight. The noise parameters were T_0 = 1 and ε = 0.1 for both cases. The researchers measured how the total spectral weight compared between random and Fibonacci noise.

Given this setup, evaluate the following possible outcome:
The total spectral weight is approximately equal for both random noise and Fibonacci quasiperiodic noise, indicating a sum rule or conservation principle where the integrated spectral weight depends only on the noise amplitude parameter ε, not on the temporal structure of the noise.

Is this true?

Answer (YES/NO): NO